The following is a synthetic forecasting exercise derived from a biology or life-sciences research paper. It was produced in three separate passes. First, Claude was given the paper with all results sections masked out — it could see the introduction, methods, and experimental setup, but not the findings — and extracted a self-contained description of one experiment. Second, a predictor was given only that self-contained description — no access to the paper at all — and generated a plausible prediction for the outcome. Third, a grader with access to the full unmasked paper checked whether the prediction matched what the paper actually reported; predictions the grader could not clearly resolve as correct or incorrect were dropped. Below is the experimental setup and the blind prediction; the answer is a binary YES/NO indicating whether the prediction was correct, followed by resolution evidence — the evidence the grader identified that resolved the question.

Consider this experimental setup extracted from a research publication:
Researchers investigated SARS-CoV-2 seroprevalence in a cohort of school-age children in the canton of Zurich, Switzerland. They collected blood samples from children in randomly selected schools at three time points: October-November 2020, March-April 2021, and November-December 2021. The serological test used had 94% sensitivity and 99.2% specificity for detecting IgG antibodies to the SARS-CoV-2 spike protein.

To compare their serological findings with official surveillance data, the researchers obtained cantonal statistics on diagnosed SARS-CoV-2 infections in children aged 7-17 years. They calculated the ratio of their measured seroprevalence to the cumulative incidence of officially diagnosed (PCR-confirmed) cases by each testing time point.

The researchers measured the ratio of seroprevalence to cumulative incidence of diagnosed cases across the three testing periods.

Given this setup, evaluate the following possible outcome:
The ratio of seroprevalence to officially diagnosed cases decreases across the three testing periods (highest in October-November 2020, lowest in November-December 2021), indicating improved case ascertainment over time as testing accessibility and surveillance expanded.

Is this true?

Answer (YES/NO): NO